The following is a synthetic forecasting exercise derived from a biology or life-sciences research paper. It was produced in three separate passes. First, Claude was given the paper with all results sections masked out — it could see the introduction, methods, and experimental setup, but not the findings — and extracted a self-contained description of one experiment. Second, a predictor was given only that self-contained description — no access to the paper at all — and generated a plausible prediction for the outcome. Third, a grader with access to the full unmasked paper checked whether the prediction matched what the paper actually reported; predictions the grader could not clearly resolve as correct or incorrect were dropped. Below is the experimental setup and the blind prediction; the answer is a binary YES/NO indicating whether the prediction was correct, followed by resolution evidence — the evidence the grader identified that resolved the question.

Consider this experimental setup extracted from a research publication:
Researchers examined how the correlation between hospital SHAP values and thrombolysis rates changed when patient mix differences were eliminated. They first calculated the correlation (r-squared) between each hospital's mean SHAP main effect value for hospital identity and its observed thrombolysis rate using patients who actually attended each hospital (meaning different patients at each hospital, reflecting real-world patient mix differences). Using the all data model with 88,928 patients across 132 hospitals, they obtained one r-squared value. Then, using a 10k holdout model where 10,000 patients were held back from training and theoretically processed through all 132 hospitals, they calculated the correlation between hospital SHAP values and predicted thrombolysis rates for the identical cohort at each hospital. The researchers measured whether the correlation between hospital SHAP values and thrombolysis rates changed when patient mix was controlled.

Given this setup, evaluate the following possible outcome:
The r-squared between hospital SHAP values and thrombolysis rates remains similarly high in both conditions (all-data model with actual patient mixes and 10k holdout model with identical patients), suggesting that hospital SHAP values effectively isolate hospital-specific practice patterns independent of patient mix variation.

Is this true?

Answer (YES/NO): NO